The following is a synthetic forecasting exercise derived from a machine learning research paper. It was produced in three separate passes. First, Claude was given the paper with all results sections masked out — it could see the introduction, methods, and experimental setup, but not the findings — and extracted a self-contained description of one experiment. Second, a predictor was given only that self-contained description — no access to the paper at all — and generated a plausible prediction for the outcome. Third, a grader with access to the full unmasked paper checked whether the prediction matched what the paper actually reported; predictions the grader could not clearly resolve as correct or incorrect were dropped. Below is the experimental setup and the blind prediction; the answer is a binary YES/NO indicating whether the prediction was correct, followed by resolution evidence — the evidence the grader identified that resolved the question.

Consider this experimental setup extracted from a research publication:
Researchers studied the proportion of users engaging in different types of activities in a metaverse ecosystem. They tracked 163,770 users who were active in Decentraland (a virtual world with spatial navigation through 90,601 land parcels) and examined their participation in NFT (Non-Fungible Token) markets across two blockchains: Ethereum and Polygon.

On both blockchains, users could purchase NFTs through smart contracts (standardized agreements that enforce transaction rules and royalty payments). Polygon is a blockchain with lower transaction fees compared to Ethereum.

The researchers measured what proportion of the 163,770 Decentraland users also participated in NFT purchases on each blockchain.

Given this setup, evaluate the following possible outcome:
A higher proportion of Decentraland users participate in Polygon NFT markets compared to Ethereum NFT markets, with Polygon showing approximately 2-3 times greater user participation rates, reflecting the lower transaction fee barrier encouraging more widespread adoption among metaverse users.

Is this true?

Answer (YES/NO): YES